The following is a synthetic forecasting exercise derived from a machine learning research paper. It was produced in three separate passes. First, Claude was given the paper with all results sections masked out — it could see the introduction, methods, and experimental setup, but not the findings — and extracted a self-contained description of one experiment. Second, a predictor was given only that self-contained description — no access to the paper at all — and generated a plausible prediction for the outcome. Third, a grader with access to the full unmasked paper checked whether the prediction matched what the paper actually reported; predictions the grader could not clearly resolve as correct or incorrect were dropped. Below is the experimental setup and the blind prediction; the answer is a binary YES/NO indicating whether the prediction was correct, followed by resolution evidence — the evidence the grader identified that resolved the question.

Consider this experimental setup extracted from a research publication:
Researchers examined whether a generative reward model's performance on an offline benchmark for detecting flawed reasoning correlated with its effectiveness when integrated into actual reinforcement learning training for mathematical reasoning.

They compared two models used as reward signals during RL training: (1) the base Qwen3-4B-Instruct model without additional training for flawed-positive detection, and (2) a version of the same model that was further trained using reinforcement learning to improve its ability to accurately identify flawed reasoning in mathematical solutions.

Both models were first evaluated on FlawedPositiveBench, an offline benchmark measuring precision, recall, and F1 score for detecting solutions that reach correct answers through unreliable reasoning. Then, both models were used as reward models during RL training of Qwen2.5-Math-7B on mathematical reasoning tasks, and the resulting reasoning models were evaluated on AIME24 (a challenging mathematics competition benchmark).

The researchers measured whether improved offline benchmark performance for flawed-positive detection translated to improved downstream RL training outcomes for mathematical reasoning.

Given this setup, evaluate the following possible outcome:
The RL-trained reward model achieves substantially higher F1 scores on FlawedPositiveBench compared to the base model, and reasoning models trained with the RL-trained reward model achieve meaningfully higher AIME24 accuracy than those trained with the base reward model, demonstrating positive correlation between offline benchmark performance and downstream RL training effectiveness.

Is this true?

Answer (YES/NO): YES